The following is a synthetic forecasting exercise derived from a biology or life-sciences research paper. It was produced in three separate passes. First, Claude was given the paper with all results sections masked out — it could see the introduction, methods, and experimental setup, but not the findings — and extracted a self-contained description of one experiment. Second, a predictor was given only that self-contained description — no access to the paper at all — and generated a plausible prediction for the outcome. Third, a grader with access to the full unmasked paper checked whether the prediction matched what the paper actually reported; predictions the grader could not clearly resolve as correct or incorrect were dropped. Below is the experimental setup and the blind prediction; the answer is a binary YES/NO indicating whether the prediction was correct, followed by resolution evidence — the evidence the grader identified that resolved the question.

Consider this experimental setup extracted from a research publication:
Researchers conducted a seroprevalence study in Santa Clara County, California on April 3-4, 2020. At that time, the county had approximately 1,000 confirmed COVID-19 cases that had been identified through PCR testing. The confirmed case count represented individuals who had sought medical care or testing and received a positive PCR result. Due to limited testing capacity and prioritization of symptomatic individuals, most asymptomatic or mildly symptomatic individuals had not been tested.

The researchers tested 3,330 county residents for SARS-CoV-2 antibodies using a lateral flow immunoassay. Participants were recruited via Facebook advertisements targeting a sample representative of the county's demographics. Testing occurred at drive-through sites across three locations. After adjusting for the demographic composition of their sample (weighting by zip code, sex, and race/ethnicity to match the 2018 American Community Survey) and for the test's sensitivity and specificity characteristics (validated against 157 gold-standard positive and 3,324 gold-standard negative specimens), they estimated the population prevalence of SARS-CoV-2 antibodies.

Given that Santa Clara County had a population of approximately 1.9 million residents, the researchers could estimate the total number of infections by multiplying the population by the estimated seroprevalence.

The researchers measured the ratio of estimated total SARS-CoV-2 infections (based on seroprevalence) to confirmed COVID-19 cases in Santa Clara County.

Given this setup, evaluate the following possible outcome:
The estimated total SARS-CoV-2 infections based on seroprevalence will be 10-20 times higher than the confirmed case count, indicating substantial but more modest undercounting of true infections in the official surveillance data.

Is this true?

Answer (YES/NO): NO